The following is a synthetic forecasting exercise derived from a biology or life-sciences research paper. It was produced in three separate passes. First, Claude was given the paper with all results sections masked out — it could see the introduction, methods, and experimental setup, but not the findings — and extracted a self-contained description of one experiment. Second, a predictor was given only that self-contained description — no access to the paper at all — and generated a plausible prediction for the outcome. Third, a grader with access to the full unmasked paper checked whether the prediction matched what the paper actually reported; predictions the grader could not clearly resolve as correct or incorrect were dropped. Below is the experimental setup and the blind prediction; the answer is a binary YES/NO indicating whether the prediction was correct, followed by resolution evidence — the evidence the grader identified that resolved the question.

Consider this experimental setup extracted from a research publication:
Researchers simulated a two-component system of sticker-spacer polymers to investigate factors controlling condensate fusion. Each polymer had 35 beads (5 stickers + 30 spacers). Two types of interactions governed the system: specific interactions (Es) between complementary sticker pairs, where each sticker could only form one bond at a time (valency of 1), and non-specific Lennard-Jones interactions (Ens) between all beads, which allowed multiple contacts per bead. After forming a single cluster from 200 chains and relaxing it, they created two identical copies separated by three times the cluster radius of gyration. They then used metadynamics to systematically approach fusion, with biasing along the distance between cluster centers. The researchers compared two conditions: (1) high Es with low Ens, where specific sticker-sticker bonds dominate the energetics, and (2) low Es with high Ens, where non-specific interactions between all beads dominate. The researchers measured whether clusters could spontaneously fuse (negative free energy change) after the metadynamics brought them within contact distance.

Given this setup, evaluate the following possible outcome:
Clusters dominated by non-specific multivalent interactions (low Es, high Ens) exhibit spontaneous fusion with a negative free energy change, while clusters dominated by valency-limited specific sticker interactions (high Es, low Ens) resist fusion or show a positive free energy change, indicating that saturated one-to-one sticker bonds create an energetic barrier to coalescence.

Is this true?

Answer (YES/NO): NO